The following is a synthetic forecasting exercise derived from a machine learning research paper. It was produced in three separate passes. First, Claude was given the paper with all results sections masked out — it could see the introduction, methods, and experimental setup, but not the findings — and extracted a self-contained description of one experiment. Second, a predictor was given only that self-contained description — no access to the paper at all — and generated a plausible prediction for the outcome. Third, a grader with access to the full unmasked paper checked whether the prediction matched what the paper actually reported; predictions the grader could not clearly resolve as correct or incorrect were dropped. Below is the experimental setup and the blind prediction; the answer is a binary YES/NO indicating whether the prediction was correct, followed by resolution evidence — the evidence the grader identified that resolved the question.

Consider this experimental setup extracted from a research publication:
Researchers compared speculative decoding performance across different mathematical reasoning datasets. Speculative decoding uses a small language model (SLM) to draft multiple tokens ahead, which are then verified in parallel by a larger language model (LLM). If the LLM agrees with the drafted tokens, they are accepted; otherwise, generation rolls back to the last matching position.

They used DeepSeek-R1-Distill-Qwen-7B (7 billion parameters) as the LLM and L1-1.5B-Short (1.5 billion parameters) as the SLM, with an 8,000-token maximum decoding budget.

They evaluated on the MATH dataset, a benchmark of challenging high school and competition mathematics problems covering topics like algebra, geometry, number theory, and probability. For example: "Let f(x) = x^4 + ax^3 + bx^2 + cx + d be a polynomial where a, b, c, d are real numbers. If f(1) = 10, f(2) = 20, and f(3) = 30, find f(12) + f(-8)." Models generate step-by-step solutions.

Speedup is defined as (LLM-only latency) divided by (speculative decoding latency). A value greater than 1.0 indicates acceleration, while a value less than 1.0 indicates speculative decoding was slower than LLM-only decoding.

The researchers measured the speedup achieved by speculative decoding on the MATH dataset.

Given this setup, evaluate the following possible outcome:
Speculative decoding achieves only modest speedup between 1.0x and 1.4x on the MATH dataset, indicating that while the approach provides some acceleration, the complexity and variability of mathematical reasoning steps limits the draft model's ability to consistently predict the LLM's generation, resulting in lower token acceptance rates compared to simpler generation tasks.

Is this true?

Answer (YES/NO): NO